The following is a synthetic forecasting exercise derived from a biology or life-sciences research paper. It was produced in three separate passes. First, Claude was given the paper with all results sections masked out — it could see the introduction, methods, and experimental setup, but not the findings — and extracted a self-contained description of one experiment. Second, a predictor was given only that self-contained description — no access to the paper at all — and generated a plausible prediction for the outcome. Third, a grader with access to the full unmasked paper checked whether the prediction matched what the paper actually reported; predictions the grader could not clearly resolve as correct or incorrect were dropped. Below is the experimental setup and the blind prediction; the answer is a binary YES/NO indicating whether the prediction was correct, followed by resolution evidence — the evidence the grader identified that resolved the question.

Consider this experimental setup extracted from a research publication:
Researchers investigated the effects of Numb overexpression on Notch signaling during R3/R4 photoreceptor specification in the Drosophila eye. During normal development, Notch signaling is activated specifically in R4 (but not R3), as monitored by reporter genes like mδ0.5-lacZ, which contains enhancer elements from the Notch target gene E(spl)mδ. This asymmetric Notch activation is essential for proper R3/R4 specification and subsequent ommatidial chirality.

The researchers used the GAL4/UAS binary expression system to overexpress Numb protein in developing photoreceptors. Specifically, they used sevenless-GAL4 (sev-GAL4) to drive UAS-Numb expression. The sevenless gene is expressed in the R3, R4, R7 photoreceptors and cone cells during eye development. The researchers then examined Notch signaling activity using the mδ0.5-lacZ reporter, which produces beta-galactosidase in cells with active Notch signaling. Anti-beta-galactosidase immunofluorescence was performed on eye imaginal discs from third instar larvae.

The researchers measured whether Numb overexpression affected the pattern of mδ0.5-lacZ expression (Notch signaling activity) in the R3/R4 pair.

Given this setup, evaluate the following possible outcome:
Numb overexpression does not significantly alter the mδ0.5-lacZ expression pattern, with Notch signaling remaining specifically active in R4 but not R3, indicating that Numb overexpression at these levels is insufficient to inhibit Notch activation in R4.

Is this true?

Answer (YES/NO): YES